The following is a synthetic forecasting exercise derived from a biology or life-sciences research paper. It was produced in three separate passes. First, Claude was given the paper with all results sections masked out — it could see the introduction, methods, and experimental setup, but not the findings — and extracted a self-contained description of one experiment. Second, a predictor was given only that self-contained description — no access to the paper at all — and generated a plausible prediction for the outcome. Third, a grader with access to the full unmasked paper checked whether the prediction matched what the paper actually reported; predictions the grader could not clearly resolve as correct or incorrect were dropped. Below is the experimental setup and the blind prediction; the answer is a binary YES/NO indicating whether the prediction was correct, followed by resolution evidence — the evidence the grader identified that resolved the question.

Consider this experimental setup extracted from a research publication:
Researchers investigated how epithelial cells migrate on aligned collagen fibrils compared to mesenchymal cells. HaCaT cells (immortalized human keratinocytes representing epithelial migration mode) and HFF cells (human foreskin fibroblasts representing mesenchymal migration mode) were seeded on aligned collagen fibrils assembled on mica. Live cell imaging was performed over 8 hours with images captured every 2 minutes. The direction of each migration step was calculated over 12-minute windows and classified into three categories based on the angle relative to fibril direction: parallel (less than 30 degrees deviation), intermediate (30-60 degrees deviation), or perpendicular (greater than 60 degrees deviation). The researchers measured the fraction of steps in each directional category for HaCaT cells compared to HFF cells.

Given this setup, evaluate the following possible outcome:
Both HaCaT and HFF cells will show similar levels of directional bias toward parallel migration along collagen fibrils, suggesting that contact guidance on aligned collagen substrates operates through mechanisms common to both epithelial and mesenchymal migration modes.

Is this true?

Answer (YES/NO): NO